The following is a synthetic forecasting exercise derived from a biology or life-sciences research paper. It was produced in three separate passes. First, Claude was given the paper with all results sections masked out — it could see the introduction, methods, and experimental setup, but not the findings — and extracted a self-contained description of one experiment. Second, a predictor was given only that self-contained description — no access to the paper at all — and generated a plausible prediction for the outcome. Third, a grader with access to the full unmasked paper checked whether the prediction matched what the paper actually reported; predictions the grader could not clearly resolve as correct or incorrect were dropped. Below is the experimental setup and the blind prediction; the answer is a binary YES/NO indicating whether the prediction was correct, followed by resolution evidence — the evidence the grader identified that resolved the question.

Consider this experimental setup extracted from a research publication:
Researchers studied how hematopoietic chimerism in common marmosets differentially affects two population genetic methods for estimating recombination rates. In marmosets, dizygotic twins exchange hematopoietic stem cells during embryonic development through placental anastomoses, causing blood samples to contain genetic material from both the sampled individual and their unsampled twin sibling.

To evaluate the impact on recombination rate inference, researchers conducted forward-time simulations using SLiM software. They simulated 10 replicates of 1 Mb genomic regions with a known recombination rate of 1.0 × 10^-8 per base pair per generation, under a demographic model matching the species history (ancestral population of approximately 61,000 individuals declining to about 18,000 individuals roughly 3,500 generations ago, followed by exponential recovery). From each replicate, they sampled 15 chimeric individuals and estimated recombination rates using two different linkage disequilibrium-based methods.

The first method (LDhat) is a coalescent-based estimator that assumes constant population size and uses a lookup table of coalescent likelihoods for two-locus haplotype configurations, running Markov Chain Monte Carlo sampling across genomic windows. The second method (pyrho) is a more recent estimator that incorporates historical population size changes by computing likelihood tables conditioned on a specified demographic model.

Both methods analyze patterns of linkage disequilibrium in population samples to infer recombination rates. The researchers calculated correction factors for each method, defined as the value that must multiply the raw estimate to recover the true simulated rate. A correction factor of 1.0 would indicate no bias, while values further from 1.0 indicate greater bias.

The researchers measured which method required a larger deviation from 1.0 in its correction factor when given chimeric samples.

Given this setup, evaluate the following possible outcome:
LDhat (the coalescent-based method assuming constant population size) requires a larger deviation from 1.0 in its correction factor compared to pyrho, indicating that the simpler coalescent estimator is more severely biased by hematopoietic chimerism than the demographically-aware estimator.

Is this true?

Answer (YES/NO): YES